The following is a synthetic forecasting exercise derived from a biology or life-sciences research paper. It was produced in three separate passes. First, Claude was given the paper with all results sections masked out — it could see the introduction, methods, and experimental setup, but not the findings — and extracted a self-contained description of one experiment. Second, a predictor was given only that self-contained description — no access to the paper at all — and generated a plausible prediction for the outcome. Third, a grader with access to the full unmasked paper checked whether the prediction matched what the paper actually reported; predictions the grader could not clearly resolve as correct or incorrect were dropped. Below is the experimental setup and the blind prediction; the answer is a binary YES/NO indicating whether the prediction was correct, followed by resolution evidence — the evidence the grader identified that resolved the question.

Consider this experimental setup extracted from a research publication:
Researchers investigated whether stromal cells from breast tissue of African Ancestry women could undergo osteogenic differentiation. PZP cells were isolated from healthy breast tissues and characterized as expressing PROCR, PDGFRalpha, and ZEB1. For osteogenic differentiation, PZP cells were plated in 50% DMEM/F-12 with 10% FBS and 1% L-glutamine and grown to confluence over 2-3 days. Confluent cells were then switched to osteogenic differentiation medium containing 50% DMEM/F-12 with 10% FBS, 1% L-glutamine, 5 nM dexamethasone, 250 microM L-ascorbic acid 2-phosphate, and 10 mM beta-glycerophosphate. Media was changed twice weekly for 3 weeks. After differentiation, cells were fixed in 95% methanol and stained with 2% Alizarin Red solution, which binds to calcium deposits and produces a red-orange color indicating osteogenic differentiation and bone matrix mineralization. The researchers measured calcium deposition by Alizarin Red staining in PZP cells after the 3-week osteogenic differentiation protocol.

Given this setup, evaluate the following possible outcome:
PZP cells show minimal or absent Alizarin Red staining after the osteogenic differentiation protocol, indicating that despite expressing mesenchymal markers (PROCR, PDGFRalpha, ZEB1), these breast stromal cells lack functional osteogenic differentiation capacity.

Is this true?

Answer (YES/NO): NO